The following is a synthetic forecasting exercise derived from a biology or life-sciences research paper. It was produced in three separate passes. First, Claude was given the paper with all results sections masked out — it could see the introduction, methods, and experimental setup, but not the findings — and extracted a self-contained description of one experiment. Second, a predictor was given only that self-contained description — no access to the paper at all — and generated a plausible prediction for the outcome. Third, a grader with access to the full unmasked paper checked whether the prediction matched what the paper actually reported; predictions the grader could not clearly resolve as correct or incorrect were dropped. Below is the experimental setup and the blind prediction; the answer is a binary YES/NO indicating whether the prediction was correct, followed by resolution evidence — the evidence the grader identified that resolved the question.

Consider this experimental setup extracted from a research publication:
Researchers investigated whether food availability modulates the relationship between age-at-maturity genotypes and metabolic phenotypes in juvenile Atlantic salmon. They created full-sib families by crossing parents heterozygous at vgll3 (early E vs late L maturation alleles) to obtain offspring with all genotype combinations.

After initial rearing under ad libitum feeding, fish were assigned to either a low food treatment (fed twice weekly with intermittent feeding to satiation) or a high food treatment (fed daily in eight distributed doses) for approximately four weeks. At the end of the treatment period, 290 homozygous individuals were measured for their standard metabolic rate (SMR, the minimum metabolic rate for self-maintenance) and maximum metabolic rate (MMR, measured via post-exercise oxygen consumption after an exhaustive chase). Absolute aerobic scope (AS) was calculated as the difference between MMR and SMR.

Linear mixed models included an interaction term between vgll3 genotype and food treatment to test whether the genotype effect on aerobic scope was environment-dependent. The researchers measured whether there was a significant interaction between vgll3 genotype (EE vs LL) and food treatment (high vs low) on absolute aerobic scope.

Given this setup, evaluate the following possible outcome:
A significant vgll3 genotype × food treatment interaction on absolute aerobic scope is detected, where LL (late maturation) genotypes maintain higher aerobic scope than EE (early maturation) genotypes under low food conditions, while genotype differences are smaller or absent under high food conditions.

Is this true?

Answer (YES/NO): NO